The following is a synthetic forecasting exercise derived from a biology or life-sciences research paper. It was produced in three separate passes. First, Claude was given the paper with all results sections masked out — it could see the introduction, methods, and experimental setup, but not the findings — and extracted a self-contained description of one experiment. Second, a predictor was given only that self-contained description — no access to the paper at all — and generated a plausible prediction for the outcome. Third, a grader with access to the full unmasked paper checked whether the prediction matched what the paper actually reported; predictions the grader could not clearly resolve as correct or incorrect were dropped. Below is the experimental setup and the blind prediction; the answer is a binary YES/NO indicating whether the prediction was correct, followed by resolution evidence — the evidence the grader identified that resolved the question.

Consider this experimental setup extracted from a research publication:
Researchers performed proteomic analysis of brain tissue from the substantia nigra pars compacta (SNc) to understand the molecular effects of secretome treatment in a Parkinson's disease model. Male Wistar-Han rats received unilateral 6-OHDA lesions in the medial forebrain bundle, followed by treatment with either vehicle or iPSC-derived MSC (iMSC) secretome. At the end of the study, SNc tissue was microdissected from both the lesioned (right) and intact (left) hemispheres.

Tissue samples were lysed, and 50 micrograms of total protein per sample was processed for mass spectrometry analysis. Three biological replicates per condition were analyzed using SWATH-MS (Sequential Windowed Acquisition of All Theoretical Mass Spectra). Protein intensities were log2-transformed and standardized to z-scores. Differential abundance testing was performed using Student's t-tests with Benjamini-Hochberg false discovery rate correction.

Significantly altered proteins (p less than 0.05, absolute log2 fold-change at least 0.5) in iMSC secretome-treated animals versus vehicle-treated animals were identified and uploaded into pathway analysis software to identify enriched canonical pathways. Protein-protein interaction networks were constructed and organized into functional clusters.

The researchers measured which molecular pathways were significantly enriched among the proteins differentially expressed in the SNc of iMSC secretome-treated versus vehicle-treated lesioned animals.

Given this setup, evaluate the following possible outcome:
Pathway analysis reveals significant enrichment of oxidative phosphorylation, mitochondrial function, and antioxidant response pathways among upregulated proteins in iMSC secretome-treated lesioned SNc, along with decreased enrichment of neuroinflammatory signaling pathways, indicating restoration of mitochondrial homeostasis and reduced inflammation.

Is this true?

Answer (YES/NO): NO